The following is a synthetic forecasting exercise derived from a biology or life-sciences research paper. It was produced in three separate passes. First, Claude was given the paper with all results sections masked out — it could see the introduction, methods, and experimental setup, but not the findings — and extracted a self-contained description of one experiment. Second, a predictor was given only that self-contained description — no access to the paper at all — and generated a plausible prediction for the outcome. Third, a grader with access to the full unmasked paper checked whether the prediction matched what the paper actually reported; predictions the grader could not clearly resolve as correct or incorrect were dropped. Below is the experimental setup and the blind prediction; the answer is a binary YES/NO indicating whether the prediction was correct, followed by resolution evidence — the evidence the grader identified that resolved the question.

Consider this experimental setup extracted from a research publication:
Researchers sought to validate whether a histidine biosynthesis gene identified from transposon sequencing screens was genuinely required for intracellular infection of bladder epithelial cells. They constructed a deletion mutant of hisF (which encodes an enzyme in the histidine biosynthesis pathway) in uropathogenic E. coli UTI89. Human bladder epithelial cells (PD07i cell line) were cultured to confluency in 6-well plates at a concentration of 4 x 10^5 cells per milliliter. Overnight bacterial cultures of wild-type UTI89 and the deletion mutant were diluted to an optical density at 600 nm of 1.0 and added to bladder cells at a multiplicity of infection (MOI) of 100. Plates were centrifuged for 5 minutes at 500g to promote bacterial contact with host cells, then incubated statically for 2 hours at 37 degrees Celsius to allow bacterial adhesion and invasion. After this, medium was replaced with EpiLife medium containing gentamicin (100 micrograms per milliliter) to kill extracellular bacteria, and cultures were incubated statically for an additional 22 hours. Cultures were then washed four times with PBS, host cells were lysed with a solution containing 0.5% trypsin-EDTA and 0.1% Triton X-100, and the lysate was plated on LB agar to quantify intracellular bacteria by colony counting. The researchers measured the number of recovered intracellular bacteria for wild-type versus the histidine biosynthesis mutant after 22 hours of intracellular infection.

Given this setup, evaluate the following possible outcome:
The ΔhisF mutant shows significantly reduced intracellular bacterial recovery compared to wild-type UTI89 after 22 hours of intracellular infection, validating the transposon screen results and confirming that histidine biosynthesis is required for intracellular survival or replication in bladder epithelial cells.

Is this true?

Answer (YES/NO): YES